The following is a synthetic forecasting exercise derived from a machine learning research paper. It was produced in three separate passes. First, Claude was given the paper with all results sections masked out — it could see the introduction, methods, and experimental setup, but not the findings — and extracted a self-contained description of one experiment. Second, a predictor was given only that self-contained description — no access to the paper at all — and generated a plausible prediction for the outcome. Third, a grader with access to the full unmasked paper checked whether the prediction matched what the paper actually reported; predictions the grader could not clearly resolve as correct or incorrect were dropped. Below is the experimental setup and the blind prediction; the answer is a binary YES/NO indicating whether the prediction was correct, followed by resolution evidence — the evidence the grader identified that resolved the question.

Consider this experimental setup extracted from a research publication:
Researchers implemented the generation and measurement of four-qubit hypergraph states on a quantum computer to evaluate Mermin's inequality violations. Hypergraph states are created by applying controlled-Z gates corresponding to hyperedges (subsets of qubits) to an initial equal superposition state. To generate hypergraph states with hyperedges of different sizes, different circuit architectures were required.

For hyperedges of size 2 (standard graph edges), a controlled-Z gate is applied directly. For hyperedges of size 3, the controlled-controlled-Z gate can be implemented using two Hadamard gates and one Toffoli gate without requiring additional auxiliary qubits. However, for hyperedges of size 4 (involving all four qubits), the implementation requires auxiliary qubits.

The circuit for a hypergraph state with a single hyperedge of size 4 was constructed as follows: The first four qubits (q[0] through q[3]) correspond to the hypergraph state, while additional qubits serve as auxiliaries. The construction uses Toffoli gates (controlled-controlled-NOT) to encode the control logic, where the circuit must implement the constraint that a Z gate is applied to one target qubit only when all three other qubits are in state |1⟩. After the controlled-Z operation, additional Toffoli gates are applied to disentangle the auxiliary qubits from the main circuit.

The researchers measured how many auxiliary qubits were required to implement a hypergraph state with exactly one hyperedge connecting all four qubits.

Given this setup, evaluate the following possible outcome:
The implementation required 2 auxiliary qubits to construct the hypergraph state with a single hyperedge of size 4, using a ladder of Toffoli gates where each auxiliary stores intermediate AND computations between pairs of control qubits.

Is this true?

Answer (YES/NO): YES